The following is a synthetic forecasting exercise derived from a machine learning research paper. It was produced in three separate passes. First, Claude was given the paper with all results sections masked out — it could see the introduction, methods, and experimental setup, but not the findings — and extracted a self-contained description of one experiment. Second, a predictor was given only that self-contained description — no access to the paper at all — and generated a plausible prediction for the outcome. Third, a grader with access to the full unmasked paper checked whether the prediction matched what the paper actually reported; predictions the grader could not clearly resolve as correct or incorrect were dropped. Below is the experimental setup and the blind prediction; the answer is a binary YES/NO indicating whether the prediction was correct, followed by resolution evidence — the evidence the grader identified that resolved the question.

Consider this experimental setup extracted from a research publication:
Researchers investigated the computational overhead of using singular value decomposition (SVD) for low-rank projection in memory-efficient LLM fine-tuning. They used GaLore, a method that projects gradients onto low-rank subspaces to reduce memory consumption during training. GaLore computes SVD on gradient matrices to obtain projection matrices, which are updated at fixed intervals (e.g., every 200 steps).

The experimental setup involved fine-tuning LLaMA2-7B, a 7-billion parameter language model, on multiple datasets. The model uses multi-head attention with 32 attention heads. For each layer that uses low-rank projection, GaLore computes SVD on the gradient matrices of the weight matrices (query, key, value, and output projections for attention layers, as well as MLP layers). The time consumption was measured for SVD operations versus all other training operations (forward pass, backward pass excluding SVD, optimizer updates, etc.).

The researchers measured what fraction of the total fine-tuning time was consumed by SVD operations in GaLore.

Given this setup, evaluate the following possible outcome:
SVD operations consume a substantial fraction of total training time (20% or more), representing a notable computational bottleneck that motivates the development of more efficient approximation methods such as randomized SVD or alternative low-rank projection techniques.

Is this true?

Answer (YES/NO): YES